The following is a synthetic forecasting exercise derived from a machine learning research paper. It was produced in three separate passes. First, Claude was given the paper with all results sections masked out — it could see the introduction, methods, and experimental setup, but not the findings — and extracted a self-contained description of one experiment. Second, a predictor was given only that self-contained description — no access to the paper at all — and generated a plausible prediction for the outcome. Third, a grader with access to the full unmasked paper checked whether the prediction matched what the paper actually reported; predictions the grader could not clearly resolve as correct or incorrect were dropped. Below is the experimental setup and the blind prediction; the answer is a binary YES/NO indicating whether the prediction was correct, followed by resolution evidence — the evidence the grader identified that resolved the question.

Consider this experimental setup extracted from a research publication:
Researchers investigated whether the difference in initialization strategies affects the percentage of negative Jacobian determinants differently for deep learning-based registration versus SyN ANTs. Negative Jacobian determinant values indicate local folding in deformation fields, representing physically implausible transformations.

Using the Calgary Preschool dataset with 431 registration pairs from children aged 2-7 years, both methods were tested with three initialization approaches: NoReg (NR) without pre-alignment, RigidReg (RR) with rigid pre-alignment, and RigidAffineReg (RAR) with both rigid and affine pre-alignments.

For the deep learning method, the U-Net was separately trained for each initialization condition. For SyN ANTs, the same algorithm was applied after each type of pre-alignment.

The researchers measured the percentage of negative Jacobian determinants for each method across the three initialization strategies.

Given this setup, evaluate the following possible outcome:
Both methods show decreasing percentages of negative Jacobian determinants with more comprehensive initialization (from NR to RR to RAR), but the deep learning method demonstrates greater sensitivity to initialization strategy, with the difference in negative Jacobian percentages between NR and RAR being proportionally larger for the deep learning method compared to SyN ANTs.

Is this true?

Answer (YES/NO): NO